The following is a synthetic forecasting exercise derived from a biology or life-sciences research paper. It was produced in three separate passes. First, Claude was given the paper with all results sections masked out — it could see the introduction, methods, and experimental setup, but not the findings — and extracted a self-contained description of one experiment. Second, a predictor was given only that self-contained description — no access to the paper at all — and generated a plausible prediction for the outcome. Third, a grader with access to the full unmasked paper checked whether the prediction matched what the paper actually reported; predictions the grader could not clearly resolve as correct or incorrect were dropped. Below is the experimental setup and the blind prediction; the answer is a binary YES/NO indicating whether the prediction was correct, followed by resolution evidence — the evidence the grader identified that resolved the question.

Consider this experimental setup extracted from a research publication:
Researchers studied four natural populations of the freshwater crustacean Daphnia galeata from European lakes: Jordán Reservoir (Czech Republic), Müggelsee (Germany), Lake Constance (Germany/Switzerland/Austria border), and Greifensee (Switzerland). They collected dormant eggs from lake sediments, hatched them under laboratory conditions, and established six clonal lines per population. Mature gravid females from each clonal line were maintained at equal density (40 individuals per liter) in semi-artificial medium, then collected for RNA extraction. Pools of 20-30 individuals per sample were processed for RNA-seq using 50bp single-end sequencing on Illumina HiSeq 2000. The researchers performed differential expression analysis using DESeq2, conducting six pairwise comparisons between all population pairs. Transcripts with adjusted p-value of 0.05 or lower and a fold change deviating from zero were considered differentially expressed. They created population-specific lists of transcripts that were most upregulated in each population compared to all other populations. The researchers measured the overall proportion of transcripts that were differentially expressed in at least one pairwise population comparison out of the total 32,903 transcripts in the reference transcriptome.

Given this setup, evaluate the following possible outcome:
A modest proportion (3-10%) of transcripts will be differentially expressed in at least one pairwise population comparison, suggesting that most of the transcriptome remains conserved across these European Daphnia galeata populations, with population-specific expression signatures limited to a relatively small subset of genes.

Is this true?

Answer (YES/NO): NO